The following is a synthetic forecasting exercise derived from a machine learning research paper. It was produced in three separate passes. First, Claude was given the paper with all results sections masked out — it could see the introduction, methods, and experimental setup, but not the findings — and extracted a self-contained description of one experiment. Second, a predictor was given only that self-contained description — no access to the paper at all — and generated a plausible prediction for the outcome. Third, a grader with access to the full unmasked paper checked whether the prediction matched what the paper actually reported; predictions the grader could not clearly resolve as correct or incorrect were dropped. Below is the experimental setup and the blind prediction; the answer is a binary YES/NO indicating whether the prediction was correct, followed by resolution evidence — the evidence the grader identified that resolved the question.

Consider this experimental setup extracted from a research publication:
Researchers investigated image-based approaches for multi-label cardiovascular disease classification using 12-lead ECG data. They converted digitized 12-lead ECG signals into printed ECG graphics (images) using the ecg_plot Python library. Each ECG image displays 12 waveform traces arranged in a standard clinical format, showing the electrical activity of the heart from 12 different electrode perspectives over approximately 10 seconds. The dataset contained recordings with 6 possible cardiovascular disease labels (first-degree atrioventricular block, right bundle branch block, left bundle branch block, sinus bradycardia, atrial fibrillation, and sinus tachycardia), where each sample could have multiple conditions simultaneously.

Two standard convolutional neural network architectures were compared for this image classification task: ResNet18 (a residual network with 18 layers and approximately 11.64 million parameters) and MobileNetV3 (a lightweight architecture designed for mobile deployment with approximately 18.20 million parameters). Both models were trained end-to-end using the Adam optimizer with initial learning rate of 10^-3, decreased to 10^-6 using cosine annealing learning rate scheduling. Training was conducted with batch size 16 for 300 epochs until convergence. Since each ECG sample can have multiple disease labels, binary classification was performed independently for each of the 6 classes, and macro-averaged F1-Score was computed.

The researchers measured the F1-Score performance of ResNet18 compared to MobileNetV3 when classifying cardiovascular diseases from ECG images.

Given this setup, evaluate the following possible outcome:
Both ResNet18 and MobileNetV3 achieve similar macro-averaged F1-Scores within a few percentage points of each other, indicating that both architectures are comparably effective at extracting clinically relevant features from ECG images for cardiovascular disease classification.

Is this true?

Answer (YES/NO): NO